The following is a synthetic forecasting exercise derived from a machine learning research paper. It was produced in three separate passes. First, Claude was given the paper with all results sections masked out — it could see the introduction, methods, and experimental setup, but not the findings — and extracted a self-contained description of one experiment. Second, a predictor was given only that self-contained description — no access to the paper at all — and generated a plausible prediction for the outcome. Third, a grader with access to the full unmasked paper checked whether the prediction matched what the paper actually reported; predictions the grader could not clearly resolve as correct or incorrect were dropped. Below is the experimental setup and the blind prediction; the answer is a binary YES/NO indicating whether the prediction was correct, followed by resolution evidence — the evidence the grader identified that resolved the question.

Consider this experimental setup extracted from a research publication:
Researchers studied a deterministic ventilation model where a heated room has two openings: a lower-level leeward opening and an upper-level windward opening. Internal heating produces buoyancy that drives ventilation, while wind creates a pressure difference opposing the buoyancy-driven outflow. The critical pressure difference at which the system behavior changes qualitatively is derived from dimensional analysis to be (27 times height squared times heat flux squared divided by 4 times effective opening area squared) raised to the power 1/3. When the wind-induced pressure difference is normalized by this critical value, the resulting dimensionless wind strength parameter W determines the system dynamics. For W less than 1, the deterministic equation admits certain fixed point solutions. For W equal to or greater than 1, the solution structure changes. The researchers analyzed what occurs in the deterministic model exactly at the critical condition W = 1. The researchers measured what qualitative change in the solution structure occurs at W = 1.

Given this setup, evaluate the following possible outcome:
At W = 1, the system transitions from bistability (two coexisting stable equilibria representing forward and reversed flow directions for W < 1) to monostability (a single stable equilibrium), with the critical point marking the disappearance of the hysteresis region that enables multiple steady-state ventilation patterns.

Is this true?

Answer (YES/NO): NO